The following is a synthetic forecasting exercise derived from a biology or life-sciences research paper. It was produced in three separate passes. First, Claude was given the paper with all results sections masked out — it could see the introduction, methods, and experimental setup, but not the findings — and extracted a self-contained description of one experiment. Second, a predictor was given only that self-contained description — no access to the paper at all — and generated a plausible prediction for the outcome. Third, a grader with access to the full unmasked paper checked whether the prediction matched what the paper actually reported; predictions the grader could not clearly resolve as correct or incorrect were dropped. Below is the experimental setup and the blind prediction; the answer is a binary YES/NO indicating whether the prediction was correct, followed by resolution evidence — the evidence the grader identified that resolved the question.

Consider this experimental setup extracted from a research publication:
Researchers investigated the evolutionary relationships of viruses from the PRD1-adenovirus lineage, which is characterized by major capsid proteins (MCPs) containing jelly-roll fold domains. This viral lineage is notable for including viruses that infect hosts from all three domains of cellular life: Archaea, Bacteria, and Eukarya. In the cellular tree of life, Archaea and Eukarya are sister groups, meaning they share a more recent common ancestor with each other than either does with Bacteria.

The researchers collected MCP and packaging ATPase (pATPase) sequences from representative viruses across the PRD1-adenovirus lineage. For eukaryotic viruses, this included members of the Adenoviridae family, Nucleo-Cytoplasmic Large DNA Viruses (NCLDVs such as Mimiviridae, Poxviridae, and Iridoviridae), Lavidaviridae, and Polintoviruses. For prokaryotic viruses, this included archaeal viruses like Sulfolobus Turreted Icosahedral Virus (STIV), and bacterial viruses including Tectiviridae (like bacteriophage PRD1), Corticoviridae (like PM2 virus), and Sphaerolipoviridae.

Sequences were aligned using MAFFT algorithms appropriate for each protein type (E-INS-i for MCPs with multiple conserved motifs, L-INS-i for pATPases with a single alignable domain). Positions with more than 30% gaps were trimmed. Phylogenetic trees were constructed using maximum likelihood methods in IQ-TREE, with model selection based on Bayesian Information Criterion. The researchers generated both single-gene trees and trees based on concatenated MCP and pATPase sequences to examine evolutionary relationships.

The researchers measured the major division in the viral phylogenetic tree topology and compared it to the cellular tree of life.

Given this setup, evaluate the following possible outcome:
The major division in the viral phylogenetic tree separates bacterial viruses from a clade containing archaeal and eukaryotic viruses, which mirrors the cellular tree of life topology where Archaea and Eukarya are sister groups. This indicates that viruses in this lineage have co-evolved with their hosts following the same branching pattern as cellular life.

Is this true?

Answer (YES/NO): NO